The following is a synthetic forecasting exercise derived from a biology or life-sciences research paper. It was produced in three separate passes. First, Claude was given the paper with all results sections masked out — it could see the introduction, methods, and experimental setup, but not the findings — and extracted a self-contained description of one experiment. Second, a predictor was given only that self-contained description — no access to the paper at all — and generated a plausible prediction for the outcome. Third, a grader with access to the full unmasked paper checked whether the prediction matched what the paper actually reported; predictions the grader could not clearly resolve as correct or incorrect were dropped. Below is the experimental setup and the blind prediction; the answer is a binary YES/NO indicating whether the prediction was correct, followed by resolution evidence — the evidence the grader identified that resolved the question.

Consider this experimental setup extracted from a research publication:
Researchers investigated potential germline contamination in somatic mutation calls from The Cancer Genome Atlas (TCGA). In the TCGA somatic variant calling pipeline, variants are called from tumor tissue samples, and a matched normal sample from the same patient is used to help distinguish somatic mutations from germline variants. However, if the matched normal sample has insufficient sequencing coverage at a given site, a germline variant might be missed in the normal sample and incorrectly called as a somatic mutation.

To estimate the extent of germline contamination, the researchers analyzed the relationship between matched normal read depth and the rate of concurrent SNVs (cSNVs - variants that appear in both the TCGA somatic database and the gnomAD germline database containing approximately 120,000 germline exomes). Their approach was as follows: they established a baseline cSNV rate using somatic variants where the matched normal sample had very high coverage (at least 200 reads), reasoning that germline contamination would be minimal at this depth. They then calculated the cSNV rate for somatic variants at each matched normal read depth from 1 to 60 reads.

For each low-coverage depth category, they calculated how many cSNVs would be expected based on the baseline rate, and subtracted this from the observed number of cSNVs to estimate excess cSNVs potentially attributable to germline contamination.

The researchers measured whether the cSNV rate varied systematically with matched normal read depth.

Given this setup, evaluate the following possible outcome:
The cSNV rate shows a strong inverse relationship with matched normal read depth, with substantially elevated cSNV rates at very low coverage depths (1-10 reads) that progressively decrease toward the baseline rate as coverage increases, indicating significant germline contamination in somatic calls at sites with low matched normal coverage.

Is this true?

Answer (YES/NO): YES